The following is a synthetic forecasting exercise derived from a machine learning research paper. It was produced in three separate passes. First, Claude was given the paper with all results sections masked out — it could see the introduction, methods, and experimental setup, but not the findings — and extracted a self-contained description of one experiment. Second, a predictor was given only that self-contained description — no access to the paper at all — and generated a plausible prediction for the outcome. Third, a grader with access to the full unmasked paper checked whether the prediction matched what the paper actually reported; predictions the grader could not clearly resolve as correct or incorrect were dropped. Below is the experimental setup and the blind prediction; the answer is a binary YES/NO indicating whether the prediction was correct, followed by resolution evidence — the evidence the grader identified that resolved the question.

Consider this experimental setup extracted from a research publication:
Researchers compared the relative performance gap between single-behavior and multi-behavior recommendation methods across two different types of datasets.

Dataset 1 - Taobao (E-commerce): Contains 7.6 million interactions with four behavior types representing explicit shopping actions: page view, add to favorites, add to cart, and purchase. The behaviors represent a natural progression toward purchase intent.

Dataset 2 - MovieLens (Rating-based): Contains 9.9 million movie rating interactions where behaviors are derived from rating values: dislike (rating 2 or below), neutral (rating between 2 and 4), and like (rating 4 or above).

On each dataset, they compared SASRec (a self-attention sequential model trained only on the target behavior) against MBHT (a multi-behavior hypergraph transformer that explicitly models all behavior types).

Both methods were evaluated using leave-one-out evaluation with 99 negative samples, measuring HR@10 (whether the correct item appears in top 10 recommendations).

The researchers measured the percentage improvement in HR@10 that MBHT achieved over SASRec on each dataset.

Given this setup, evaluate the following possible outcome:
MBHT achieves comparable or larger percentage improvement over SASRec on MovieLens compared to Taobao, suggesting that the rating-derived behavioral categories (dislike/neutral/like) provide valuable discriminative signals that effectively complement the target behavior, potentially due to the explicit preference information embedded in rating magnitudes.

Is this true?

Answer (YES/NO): NO